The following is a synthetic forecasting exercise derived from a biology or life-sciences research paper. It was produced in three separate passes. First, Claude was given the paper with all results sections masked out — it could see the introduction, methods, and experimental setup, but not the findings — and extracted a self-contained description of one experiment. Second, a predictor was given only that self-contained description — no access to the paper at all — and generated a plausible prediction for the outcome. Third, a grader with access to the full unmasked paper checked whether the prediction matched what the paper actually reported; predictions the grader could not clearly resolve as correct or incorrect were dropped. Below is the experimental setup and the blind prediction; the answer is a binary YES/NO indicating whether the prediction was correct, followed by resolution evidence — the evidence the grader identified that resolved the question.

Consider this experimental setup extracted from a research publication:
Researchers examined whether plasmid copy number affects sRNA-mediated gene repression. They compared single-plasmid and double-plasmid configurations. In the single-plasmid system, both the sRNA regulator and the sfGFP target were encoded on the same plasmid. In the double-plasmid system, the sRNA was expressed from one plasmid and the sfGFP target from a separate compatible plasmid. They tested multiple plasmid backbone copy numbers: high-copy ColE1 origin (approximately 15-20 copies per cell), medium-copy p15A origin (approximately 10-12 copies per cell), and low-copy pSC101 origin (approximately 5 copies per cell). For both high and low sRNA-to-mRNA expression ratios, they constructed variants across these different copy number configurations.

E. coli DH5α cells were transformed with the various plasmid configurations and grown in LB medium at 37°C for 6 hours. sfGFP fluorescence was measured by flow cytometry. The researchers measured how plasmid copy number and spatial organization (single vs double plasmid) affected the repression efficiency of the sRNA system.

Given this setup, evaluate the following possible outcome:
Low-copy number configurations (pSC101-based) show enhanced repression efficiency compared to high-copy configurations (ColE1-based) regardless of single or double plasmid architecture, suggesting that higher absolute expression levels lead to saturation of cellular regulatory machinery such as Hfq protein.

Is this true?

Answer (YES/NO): NO